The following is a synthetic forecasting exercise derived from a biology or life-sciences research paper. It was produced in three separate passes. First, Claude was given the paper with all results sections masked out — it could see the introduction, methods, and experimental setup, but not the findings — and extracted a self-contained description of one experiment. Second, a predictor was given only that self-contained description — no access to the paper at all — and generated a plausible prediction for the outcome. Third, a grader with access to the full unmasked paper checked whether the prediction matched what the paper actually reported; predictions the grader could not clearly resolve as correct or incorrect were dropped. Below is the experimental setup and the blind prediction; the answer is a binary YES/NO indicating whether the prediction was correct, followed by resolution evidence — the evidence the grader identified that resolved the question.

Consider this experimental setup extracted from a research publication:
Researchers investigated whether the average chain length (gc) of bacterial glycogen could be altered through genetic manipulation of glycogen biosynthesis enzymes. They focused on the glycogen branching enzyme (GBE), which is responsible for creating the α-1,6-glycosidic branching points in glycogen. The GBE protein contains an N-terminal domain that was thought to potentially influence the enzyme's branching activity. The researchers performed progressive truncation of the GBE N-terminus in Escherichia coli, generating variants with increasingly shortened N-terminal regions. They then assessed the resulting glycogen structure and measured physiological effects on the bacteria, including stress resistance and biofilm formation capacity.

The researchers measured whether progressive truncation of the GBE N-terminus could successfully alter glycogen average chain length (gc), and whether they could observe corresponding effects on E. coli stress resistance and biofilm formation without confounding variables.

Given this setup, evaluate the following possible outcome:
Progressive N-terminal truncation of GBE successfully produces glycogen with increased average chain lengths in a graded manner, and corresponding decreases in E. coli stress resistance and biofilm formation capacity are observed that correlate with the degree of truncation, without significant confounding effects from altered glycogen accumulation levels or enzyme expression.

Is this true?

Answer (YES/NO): NO